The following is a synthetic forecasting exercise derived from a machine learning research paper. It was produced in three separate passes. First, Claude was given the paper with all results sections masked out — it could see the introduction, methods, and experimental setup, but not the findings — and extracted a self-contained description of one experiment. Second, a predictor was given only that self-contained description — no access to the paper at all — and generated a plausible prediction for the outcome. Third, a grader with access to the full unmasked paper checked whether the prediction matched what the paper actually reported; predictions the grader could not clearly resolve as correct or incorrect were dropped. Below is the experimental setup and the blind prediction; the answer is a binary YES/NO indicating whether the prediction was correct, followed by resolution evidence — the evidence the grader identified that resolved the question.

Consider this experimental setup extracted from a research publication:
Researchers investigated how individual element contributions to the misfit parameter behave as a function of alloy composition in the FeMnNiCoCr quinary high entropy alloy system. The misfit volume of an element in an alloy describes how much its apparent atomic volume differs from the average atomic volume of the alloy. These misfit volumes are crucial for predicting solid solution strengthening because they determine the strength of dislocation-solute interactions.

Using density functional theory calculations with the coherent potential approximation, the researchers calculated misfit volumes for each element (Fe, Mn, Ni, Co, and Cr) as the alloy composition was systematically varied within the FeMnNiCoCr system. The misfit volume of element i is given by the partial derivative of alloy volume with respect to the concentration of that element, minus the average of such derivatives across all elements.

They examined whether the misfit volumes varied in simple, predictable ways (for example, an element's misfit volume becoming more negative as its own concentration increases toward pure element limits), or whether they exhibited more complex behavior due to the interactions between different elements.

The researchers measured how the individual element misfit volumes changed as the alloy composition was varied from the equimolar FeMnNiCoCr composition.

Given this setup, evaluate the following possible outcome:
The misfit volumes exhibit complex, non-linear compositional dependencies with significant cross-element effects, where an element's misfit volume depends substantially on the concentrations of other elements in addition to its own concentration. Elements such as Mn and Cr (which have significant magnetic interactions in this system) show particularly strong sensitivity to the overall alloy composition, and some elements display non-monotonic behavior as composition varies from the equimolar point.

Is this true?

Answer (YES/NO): YES